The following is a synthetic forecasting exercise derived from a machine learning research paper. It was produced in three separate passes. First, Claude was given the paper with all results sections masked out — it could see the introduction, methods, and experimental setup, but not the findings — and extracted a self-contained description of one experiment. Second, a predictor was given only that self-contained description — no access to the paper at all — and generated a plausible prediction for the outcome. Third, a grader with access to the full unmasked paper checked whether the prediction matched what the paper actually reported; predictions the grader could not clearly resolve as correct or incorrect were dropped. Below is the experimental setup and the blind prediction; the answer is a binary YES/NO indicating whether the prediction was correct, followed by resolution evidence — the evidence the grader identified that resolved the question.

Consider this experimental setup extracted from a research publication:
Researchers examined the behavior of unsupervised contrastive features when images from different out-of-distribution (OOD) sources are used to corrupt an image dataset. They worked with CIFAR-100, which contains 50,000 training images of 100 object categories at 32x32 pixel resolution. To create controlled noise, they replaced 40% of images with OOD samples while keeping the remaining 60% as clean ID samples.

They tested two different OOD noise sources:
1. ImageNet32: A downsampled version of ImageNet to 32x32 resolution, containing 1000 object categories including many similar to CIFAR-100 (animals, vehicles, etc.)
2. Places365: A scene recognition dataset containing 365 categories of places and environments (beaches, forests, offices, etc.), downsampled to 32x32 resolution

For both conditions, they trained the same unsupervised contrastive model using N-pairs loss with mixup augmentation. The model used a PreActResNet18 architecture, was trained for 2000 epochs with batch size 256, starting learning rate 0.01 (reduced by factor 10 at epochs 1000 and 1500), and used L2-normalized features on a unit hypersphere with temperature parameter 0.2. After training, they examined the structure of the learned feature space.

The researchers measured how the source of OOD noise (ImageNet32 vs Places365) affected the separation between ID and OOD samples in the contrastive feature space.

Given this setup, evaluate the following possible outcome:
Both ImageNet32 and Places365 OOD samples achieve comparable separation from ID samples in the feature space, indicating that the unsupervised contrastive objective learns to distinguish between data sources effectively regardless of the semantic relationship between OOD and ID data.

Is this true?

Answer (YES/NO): NO